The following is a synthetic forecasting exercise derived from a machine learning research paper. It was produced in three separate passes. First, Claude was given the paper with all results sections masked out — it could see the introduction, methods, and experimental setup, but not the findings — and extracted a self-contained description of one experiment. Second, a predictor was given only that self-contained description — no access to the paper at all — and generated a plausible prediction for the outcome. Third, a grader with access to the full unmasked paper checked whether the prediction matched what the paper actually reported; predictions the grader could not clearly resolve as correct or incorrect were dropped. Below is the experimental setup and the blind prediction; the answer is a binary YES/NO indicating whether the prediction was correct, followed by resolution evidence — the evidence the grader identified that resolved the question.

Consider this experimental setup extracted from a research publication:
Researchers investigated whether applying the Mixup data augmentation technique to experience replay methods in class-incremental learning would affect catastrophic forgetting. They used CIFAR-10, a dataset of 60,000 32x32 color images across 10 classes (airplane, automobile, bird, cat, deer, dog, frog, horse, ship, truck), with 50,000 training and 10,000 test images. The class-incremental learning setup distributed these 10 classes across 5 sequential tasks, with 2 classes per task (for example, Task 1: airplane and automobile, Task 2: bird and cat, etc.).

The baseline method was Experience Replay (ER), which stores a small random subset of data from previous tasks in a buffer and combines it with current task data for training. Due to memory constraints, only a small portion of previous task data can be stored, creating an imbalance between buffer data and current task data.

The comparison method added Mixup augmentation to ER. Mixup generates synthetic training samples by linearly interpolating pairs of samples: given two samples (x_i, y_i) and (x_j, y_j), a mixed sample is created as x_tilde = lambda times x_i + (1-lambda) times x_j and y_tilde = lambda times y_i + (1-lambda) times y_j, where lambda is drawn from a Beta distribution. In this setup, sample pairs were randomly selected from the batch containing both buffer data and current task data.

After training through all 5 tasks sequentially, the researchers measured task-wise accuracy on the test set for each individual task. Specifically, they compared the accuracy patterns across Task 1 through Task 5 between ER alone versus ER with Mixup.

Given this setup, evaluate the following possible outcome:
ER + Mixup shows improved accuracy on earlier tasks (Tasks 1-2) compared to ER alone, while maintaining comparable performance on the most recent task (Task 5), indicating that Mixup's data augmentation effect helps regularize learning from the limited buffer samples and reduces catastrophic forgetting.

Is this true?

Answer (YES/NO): NO